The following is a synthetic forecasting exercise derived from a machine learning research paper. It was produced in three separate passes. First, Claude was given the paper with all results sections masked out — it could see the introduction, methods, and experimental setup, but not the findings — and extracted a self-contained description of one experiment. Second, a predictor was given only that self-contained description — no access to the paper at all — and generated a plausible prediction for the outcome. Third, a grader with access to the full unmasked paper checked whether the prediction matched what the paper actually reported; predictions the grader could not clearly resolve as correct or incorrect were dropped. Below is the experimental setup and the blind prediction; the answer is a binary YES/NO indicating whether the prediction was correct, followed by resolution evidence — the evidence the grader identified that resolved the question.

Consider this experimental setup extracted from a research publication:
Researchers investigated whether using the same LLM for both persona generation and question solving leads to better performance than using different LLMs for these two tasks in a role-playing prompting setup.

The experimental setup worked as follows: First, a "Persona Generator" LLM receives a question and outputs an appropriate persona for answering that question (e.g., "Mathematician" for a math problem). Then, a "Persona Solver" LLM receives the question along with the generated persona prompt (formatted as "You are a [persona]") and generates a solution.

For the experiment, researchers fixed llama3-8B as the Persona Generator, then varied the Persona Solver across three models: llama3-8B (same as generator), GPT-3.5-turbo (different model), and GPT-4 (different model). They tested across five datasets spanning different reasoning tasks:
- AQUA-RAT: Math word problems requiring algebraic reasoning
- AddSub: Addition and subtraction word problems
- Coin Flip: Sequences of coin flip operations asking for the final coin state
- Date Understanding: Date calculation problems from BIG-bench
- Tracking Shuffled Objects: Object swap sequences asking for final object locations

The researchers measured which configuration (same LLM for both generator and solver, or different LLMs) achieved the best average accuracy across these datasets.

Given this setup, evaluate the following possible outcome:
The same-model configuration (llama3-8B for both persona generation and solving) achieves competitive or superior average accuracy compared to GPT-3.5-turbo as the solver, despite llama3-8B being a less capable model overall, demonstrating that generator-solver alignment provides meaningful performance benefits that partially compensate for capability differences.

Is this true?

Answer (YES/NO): YES